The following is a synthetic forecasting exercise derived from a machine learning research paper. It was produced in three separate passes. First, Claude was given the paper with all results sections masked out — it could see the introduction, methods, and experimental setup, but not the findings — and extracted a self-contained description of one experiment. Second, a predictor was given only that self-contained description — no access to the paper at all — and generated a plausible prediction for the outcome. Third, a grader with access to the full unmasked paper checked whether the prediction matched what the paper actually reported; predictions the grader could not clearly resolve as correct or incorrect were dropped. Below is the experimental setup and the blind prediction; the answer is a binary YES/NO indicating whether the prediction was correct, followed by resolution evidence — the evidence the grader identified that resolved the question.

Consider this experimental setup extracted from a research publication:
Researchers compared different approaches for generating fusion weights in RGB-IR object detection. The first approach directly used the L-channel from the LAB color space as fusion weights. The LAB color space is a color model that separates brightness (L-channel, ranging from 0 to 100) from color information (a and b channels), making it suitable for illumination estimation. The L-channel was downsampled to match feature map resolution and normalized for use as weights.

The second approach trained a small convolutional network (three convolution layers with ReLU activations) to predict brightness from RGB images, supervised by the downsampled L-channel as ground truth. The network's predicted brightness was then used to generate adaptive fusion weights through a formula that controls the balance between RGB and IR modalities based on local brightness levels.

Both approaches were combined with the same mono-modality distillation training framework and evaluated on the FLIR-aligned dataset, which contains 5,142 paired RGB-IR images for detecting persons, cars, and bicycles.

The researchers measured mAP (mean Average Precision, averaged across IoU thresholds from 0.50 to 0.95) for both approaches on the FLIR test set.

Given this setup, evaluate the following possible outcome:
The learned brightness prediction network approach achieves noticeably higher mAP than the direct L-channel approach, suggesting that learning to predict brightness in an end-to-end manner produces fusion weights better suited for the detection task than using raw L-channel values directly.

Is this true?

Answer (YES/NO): YES